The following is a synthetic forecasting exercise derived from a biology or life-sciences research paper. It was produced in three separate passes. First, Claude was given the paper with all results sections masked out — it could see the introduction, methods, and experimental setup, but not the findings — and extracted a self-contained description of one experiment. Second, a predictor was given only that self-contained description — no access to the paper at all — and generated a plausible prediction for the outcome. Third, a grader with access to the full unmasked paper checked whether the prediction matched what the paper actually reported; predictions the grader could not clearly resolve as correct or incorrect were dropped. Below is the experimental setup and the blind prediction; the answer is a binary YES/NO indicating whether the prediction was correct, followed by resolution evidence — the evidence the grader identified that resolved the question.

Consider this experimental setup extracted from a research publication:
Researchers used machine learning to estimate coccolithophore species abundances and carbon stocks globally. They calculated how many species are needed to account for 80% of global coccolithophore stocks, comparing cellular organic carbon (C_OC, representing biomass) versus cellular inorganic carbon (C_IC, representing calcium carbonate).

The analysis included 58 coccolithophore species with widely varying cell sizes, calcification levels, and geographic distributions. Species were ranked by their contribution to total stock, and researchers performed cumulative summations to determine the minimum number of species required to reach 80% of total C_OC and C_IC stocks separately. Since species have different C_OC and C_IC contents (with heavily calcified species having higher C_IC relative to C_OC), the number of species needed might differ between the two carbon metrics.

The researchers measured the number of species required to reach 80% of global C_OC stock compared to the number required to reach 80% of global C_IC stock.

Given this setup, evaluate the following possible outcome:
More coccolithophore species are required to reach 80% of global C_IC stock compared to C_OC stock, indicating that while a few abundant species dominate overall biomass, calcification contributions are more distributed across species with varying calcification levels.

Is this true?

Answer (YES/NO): NO